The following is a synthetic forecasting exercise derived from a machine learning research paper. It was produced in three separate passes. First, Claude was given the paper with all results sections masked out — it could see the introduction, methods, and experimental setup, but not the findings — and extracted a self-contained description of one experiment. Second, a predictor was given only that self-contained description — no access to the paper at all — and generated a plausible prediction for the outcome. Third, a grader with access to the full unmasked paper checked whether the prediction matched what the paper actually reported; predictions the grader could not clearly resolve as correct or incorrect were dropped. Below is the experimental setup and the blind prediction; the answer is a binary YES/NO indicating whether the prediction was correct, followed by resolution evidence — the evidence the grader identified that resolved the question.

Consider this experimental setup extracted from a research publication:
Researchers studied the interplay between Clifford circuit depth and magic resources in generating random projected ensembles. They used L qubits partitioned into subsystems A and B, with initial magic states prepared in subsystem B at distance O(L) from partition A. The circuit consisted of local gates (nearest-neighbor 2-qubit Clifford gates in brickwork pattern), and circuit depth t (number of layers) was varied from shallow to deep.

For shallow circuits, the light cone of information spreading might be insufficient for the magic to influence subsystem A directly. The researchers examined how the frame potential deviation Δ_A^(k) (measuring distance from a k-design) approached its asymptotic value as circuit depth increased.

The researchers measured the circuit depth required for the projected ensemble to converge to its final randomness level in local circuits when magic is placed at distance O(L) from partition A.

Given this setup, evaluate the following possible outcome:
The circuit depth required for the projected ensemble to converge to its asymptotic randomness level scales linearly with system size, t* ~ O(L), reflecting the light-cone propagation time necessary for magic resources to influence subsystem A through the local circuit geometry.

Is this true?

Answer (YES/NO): NO